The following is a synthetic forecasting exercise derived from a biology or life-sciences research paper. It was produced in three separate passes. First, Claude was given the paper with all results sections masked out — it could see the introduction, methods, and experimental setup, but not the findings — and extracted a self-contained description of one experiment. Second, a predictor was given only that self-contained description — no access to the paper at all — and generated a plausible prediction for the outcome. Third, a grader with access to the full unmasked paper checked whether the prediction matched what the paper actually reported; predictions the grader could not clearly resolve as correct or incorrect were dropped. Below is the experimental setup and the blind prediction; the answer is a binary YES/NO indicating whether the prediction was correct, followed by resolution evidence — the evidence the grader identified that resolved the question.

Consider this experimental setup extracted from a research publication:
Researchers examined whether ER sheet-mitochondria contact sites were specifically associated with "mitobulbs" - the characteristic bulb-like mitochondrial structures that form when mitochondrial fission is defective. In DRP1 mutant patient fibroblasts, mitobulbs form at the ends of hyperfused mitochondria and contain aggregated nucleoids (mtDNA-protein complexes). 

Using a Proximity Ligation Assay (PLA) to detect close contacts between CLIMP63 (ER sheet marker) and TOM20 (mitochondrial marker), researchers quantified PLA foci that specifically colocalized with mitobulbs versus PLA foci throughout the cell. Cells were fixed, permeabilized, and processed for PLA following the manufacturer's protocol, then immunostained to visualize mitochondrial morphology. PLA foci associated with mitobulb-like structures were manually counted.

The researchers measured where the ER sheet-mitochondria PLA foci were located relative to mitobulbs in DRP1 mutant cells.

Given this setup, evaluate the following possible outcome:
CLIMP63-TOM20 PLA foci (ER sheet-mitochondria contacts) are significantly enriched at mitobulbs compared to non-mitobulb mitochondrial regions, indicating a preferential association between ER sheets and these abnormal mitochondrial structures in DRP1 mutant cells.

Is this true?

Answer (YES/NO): YES